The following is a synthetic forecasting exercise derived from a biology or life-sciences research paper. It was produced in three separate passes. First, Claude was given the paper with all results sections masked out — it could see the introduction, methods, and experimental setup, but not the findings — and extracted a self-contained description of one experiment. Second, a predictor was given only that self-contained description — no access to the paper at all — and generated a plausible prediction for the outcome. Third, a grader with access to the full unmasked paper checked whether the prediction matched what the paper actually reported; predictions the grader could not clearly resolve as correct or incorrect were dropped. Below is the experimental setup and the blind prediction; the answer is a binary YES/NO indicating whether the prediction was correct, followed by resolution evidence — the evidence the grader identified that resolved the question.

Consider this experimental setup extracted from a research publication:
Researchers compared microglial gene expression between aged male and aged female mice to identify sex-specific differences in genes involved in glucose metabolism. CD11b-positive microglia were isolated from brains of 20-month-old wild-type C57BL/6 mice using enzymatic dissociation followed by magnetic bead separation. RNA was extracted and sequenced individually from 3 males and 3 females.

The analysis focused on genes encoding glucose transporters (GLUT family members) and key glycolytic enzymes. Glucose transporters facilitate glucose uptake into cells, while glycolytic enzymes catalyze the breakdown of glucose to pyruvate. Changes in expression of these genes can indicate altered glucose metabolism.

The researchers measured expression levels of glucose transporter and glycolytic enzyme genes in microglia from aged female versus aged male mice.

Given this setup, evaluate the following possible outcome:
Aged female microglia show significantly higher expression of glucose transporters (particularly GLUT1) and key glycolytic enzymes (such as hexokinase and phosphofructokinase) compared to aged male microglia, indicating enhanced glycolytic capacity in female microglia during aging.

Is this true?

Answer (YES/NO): NO